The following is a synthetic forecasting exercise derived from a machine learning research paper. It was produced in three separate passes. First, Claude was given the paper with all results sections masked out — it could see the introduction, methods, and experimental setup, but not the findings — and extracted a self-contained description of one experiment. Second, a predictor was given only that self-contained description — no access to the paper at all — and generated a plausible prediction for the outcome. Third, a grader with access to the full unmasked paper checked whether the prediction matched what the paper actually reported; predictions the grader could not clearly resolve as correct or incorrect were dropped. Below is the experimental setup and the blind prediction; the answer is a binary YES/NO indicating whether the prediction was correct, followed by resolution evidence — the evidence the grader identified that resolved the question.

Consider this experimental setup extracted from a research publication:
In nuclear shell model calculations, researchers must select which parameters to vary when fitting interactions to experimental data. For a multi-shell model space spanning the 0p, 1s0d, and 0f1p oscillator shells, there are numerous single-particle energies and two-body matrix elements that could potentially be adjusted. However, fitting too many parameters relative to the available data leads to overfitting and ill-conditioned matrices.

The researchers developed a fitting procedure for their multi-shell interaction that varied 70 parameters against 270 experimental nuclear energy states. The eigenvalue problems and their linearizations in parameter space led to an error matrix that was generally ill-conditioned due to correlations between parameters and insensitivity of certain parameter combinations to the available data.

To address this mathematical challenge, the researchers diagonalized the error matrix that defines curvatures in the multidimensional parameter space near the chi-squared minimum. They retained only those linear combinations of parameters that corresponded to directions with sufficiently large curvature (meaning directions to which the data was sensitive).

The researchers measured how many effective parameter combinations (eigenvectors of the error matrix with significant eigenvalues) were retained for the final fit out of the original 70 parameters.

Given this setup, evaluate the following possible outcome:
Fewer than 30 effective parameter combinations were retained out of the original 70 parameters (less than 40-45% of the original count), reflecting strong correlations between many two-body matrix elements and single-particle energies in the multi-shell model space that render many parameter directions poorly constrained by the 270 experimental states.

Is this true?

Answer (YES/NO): NO